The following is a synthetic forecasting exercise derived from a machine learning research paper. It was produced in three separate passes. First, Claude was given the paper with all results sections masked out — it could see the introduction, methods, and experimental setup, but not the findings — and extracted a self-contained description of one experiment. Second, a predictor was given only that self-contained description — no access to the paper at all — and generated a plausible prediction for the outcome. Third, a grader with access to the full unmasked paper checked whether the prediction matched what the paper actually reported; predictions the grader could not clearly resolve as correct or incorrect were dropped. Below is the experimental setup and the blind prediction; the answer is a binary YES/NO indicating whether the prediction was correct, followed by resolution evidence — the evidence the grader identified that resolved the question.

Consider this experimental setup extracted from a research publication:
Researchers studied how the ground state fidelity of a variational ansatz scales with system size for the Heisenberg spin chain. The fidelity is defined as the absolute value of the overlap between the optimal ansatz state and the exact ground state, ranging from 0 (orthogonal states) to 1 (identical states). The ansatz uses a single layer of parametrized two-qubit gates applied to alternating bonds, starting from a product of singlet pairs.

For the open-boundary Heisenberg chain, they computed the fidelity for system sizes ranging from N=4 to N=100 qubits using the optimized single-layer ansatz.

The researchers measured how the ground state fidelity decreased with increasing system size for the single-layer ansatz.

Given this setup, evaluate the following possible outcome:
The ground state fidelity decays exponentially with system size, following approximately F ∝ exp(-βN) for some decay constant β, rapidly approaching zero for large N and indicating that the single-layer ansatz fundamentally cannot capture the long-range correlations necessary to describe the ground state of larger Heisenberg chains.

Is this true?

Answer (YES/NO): NO